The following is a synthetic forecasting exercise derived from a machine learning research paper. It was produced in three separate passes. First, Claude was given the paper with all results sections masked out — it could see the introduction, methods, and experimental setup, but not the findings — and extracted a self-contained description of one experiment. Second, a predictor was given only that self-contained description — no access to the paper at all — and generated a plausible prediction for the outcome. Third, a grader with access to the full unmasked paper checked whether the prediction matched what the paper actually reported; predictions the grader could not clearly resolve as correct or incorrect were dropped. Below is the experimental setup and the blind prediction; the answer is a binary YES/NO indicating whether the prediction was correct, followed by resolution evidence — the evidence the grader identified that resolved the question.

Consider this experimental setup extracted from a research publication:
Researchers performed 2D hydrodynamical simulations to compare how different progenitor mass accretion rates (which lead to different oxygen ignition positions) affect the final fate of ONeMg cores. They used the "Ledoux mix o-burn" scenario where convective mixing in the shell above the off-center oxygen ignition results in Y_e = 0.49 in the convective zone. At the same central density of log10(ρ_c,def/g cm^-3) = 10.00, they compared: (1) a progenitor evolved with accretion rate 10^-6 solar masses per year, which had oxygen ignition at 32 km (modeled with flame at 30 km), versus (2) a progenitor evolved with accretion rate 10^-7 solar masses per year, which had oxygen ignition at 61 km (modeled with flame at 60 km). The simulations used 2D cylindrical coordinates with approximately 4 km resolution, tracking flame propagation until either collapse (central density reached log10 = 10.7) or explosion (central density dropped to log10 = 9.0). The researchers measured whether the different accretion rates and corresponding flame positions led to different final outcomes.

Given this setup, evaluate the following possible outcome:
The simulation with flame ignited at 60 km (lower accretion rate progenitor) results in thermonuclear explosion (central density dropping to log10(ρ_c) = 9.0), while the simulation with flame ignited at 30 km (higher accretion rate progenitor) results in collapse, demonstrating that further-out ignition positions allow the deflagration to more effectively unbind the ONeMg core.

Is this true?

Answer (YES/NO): YES